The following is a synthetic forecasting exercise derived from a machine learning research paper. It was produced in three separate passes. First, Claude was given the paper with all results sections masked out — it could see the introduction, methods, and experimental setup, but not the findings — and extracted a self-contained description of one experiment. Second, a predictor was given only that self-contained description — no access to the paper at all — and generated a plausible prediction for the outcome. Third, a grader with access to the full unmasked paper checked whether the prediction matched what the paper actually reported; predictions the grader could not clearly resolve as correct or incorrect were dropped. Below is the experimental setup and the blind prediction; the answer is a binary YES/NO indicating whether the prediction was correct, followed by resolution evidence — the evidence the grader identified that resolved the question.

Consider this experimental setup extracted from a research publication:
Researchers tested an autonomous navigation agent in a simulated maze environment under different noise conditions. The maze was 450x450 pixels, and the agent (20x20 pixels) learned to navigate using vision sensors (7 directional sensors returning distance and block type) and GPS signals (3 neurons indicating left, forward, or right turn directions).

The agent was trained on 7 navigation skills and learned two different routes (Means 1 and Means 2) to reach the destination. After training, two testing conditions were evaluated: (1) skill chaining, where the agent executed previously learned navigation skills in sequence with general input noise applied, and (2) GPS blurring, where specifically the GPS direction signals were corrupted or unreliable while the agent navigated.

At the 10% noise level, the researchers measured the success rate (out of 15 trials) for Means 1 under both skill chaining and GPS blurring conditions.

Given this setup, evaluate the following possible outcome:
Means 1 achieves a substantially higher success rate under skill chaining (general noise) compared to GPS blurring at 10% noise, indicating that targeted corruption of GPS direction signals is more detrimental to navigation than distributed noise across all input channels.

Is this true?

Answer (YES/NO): YES